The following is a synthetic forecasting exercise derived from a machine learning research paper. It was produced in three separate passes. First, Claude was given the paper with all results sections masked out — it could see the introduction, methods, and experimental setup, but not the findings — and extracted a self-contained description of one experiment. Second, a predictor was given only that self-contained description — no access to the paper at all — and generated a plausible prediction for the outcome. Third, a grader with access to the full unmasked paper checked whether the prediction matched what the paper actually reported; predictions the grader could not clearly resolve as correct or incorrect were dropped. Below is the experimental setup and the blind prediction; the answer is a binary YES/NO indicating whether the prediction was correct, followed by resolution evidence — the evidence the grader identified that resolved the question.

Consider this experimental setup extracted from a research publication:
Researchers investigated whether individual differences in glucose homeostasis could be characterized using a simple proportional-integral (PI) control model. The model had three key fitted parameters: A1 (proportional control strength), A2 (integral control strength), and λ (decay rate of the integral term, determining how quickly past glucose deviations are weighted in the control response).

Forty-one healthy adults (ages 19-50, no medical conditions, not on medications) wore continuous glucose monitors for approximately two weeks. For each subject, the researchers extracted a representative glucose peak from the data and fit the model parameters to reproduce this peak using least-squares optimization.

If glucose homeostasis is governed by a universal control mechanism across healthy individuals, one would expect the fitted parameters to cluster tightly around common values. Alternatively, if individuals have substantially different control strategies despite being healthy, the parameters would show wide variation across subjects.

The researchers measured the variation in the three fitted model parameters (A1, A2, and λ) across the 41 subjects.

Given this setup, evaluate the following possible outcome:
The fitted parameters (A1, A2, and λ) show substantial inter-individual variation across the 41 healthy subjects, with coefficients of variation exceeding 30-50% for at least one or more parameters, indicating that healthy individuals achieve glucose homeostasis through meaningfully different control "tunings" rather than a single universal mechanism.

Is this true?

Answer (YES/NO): NO